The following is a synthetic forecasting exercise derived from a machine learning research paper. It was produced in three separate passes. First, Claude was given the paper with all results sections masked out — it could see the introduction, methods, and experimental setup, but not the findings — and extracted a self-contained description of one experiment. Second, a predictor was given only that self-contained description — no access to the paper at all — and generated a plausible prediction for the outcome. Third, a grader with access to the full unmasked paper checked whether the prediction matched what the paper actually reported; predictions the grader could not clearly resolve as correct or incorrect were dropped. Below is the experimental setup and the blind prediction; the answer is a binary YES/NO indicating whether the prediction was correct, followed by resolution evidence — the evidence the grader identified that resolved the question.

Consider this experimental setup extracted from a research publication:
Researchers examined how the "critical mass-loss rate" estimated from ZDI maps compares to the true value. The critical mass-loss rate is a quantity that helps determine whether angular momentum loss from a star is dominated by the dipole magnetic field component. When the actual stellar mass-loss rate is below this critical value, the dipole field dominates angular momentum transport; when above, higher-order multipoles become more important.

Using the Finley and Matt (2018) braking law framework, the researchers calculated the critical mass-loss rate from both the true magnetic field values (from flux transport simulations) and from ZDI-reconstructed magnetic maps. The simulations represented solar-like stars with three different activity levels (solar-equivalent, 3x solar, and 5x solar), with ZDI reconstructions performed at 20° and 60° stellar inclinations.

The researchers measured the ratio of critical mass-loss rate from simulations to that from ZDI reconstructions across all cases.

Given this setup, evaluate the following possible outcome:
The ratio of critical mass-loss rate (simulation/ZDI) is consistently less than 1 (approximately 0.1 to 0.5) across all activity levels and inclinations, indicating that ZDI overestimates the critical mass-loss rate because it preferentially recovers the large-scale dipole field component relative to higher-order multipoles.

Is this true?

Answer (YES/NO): NO